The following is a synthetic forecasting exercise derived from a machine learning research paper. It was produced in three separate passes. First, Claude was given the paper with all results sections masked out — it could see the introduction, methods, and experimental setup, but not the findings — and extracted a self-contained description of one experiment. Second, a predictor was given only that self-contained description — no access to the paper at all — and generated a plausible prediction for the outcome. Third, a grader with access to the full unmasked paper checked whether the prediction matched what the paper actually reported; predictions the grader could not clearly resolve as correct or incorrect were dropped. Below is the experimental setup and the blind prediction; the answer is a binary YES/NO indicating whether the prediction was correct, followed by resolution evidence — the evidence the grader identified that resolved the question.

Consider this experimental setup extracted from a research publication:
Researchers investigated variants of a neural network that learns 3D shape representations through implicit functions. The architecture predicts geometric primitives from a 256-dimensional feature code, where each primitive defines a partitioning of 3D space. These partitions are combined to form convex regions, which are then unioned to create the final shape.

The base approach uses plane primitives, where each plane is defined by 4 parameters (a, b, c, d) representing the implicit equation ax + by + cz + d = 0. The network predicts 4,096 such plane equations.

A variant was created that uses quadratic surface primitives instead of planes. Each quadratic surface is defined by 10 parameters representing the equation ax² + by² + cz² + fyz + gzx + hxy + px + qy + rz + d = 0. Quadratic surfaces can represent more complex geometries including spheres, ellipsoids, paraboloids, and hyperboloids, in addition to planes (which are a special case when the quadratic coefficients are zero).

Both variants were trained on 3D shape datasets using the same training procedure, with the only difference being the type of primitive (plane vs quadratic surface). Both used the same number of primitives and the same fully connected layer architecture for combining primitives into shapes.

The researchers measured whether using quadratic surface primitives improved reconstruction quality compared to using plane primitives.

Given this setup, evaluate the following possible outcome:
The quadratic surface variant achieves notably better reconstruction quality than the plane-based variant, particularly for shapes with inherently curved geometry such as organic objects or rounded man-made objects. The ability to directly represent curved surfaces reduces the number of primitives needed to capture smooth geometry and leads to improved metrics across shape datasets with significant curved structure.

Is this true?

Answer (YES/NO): NO